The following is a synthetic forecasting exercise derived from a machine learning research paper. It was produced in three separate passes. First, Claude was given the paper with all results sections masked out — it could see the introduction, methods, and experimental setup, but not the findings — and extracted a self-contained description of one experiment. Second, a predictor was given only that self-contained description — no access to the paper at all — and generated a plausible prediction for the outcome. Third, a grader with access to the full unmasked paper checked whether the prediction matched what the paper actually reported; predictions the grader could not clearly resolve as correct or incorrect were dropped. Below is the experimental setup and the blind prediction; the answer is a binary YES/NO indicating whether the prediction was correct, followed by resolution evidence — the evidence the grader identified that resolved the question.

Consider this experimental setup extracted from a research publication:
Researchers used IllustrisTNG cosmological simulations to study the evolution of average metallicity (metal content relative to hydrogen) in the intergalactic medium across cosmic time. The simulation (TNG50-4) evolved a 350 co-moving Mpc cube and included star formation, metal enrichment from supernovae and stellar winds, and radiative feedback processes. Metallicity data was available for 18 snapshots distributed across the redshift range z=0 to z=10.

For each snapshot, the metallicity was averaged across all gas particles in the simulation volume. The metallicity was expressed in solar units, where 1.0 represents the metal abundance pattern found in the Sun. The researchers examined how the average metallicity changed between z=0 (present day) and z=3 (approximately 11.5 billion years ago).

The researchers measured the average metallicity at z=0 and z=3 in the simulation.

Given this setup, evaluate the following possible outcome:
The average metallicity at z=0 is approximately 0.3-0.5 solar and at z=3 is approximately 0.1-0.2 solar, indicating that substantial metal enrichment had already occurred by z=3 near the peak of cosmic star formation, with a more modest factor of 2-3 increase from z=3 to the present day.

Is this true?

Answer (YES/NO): NO